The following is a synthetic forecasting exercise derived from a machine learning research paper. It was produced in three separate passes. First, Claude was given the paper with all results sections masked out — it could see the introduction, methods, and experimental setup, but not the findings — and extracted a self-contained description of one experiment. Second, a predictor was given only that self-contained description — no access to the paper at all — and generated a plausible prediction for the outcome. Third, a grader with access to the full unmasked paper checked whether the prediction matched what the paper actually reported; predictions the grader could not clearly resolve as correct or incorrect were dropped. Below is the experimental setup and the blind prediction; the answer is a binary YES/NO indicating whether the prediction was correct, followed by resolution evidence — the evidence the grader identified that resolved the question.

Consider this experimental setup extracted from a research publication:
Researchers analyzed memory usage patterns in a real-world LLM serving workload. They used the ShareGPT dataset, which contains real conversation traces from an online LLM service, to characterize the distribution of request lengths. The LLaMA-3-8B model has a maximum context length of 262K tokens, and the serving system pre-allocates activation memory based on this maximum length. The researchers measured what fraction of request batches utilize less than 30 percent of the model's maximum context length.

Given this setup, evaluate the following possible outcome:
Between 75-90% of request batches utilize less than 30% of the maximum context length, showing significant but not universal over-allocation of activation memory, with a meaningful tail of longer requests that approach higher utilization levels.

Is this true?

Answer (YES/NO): NO